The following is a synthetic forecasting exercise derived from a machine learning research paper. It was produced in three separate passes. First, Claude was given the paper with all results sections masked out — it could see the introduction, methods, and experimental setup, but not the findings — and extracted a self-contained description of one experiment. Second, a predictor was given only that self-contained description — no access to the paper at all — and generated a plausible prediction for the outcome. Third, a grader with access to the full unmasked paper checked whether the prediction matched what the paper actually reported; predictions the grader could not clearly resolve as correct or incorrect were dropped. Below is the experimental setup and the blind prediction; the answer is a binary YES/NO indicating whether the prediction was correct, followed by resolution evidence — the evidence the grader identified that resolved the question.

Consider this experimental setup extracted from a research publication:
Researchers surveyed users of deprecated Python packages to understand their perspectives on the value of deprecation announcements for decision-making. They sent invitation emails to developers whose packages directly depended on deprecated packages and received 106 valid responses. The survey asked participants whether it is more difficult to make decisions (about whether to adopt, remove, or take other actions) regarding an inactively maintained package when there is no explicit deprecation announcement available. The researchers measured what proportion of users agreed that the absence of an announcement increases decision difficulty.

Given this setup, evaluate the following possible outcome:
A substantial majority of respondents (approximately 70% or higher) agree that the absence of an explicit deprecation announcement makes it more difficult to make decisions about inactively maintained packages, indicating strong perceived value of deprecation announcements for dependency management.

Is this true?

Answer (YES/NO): YES